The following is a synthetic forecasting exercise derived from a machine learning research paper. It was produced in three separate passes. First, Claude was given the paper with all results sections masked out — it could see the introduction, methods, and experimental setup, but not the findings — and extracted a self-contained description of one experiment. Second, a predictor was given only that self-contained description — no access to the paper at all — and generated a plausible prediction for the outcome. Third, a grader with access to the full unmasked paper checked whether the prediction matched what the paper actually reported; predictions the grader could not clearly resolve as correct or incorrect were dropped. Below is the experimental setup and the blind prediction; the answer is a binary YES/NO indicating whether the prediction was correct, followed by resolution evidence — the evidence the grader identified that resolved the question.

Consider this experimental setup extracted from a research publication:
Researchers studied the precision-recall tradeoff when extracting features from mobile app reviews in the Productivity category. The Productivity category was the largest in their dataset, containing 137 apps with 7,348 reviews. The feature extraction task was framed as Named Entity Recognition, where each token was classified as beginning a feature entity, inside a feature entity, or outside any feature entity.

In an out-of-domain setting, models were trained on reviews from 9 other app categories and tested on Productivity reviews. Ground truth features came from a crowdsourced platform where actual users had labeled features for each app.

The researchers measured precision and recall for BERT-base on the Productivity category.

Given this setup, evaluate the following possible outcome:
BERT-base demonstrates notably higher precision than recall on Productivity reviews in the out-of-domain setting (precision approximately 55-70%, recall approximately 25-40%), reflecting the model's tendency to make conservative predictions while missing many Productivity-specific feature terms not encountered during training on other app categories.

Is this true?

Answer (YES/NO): NO